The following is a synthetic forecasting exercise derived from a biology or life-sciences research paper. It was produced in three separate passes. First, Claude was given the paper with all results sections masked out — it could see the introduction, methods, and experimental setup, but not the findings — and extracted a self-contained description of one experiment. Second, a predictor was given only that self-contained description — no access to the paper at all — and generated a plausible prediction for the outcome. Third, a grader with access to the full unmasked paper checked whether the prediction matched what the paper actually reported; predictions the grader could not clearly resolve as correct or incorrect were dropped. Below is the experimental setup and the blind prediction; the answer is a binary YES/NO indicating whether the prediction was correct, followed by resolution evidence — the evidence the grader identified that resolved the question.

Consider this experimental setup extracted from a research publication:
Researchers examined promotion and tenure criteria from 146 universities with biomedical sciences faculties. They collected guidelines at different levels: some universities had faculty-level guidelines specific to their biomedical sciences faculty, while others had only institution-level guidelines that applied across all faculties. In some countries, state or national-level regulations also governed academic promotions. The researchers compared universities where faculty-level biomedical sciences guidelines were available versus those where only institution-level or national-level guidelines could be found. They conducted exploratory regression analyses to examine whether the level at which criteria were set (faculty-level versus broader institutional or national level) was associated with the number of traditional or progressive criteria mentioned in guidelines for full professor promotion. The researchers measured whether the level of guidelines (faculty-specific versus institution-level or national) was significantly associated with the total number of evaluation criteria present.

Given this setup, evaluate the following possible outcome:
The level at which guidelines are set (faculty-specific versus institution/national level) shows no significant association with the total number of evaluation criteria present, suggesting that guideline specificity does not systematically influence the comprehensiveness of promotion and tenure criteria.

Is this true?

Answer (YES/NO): YES